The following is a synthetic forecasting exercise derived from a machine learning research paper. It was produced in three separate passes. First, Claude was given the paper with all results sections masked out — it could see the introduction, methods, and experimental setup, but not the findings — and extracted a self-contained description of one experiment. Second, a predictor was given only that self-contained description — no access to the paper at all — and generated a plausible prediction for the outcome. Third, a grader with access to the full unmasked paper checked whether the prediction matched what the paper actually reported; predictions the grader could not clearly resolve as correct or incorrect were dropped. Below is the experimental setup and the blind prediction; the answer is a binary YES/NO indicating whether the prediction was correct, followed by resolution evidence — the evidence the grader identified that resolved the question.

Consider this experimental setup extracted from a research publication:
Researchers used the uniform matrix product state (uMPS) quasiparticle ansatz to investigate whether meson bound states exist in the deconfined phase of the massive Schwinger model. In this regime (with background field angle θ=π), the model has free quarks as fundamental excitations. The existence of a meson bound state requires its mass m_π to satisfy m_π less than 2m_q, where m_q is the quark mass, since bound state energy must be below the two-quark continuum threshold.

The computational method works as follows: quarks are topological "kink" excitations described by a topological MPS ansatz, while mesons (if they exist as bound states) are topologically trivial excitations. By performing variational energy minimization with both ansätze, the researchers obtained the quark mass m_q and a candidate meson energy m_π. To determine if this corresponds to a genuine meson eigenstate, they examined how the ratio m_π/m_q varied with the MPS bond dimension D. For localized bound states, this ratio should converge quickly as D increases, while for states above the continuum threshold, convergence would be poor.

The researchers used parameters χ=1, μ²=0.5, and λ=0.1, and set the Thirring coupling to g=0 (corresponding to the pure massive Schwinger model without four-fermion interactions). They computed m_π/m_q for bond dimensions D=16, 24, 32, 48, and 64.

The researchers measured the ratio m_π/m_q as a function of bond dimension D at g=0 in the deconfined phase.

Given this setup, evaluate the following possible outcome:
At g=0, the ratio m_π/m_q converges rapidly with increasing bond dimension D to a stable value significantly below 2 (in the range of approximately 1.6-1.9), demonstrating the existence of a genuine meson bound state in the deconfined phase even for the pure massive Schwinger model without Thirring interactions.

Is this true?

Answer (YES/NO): NO